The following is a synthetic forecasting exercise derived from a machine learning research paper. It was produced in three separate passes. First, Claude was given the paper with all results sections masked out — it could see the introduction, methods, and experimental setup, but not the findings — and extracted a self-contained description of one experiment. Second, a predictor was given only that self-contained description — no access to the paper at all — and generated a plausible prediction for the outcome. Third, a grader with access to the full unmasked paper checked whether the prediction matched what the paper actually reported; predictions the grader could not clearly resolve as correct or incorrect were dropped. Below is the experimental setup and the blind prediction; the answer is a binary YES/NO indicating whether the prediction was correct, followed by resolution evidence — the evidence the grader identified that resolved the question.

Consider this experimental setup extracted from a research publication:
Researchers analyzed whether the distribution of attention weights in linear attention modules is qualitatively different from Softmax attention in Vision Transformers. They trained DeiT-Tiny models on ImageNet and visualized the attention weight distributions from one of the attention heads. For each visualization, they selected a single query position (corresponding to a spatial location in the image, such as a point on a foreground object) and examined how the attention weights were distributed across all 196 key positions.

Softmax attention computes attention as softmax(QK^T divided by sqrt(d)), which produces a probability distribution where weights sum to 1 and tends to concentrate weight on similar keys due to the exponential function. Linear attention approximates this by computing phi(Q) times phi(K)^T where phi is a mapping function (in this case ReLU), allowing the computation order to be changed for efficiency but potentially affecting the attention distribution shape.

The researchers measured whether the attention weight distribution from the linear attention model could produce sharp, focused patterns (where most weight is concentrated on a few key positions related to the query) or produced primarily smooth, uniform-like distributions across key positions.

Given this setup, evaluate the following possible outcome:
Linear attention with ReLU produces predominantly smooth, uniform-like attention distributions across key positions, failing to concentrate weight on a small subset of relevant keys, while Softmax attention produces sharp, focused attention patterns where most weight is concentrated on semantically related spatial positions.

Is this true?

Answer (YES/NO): YES